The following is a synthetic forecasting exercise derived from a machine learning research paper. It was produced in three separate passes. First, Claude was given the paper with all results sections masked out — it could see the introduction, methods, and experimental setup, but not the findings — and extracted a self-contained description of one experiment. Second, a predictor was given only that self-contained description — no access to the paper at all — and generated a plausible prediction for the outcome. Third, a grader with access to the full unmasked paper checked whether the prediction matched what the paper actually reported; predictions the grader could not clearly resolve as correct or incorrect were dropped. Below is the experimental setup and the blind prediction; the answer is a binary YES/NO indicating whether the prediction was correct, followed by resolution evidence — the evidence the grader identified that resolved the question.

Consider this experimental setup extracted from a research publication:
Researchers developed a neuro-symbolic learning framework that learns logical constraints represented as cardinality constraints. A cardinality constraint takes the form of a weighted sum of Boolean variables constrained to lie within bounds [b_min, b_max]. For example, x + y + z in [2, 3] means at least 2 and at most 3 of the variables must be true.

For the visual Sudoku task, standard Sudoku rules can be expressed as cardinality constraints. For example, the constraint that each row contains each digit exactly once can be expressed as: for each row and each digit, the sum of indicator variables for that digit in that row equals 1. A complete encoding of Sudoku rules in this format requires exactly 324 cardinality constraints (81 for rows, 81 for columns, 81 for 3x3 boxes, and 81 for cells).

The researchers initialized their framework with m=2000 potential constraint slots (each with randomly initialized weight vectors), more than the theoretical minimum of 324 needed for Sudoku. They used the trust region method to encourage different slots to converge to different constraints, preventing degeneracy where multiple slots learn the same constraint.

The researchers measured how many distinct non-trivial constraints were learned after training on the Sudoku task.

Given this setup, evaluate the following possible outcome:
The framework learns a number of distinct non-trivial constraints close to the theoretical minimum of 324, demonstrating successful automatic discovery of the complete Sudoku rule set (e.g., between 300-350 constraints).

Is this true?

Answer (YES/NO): YES